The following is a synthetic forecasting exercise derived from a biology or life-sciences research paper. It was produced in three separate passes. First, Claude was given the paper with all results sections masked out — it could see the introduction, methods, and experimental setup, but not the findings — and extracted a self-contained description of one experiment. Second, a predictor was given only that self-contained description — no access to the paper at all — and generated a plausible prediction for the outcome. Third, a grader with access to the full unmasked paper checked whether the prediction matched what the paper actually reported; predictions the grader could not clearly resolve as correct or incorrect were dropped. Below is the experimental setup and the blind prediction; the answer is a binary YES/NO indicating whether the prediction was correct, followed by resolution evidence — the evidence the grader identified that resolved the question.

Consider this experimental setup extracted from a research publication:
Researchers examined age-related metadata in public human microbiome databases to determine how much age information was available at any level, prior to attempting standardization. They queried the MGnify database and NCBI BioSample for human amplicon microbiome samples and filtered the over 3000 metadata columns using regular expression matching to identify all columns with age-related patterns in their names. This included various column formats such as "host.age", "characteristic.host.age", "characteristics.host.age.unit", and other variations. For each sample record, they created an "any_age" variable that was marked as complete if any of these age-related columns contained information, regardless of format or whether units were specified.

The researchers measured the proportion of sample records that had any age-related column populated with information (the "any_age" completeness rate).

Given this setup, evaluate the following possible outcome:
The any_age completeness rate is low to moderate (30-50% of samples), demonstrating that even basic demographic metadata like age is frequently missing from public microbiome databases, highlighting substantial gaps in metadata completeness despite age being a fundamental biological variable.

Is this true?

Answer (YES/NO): YES